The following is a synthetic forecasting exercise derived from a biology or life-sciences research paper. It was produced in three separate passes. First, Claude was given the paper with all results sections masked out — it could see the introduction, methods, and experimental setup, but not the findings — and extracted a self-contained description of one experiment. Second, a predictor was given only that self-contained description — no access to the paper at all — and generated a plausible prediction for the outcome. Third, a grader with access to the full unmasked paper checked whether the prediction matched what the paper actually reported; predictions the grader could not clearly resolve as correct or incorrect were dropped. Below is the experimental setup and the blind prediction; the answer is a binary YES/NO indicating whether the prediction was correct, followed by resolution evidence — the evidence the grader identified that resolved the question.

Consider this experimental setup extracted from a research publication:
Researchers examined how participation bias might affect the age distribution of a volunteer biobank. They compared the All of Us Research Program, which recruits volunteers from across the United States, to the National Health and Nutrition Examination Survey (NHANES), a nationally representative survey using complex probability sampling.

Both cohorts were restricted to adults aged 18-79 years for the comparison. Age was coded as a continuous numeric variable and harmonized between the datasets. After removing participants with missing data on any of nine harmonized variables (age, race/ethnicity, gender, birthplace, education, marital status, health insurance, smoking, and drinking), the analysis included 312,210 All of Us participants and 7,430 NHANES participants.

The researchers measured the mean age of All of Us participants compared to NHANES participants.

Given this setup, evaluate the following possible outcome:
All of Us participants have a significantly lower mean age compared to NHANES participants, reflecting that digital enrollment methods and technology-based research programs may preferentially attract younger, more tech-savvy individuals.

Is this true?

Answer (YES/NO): NO